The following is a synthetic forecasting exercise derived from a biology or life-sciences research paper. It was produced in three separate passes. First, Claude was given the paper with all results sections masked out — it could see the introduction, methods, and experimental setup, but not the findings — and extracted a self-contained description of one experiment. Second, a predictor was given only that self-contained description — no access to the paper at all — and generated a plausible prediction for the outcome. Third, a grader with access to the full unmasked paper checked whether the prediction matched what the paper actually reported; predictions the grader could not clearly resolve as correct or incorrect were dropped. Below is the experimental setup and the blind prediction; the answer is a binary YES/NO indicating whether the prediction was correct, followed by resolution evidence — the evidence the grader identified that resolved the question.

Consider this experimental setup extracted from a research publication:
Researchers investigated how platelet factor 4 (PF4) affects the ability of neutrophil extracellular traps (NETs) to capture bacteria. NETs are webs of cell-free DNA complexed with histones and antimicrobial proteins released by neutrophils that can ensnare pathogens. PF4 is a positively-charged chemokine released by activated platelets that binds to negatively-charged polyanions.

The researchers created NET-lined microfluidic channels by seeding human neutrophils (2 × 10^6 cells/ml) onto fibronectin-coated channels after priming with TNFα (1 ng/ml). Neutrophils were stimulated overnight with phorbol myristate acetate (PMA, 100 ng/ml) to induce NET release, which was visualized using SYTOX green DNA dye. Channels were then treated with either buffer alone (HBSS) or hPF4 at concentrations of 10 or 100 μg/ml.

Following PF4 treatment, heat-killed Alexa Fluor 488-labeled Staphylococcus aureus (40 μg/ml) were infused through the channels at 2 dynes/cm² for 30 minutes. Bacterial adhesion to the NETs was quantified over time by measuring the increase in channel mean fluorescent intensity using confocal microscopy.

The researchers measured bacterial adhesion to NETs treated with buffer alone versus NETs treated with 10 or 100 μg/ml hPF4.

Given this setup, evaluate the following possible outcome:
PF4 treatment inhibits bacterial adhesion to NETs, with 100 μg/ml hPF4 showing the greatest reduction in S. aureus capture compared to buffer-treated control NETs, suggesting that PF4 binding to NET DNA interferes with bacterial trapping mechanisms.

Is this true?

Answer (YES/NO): NO